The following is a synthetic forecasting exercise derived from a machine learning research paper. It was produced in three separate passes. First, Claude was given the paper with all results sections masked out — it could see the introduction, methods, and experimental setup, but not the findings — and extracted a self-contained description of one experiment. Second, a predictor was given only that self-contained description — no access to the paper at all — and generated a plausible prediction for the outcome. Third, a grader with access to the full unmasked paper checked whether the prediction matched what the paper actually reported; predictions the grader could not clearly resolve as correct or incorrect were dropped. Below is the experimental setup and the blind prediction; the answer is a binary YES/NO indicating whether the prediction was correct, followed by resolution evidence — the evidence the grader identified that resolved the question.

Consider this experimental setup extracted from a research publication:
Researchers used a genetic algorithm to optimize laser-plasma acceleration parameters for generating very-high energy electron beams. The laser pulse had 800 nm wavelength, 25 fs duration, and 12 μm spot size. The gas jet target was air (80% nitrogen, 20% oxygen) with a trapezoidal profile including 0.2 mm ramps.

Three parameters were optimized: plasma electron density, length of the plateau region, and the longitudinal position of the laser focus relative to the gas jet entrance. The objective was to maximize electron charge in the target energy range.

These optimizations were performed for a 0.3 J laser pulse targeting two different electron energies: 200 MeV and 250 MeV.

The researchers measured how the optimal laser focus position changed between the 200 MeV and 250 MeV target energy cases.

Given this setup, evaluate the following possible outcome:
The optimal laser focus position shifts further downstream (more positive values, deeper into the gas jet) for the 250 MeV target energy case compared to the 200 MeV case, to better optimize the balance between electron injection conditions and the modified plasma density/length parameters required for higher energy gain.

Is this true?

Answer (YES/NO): NO